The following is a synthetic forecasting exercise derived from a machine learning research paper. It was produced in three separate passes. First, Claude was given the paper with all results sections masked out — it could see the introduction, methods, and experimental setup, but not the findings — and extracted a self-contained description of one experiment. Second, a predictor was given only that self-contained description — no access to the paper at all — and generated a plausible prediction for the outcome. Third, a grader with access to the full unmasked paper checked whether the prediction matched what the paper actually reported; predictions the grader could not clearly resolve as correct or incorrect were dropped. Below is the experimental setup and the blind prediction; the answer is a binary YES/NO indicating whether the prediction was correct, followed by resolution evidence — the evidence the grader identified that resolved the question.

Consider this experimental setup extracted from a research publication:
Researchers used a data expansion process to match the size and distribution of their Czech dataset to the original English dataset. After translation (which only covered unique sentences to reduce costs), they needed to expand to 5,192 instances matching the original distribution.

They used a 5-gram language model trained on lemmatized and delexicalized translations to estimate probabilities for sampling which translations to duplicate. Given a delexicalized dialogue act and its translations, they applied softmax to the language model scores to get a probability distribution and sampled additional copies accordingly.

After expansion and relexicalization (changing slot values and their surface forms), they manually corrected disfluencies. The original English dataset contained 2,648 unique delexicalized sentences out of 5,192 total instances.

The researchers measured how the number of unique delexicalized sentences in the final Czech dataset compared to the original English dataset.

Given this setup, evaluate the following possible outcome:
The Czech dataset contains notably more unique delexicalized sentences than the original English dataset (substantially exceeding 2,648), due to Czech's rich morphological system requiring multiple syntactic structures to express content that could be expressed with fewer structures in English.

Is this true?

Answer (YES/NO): NO